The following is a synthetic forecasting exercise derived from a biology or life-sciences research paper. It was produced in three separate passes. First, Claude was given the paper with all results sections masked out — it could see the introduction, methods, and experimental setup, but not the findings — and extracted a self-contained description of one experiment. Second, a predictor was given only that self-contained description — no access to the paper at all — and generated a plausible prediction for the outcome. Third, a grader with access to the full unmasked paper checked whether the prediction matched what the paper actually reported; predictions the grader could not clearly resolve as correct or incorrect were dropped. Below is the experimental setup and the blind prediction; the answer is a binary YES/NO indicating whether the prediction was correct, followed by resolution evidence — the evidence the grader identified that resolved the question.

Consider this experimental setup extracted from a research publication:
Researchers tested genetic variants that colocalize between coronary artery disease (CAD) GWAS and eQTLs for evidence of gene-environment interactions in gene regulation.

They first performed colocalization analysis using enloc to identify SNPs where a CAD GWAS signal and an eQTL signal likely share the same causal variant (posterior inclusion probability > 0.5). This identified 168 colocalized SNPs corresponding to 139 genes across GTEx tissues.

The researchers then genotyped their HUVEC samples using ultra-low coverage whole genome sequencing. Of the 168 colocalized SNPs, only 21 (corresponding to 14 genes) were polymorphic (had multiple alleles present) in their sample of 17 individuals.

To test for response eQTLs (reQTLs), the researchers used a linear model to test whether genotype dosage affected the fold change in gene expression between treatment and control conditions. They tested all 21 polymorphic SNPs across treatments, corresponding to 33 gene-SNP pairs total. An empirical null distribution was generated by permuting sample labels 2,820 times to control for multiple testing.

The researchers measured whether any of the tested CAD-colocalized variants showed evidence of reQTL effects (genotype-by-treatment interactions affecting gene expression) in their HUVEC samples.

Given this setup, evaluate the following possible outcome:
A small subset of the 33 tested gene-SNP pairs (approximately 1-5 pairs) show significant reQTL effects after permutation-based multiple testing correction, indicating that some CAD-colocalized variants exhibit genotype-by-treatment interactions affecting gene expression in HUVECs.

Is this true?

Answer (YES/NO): NO